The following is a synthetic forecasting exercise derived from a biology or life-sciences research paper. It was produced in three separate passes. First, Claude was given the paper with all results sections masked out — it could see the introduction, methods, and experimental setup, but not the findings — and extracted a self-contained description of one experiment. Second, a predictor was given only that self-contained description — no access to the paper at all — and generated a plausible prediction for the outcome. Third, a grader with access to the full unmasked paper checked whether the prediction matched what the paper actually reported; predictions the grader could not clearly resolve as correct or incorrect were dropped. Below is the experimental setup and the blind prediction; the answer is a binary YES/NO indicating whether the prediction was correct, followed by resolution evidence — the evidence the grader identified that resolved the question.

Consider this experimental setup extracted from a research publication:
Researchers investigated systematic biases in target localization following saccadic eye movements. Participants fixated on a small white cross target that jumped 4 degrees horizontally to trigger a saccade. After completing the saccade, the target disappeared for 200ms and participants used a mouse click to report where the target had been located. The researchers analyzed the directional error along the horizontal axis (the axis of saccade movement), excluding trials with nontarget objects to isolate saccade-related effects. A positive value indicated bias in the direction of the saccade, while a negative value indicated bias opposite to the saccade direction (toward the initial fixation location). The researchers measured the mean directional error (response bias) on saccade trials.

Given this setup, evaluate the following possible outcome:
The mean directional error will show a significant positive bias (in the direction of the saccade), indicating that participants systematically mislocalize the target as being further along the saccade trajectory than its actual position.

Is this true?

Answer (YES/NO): NO